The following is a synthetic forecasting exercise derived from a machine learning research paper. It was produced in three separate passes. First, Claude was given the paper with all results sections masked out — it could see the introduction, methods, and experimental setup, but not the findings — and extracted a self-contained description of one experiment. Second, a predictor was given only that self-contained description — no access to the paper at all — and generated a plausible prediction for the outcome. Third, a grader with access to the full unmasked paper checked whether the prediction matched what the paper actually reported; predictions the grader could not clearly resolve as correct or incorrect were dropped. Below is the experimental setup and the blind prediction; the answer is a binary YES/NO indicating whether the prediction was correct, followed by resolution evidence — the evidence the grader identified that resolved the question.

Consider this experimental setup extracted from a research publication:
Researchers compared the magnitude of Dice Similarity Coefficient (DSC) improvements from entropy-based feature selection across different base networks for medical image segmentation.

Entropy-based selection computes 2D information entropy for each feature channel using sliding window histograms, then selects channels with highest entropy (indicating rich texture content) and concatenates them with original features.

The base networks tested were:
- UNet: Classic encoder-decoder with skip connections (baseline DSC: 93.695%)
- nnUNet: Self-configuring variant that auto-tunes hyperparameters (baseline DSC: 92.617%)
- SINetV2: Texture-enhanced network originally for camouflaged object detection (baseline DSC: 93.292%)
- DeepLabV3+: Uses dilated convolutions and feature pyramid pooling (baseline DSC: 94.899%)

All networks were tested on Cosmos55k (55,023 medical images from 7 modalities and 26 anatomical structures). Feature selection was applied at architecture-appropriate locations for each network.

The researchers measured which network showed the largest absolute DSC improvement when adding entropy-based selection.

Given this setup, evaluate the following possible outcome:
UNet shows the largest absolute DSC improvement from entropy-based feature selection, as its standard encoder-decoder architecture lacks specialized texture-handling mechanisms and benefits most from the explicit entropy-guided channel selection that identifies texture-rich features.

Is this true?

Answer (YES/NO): YES